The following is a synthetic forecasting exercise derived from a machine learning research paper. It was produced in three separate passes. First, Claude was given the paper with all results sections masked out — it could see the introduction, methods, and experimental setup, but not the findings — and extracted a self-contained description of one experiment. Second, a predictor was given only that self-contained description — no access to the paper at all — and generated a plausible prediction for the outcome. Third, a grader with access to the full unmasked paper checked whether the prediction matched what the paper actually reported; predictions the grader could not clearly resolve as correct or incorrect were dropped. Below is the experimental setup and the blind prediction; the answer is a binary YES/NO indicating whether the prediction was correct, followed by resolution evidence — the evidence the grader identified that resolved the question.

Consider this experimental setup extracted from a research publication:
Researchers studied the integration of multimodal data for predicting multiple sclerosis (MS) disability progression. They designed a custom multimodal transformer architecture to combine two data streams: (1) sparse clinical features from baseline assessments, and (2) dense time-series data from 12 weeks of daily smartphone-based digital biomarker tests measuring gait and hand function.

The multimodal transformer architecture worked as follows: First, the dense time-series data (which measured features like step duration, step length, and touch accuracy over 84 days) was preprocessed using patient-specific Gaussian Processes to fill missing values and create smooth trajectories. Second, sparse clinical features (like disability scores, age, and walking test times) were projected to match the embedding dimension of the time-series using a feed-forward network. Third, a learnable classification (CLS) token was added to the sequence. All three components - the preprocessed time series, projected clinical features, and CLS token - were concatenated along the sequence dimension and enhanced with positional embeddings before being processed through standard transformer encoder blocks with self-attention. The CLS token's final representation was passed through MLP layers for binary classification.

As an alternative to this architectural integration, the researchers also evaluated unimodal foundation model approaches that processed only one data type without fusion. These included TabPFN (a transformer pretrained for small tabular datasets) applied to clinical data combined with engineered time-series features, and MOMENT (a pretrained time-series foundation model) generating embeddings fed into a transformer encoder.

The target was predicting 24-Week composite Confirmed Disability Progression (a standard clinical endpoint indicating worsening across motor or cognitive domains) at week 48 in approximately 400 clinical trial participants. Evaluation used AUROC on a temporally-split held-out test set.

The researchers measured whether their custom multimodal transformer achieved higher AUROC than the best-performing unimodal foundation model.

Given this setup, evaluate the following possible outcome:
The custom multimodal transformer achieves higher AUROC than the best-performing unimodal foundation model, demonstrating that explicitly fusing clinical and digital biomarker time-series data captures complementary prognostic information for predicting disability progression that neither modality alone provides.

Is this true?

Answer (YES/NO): NO